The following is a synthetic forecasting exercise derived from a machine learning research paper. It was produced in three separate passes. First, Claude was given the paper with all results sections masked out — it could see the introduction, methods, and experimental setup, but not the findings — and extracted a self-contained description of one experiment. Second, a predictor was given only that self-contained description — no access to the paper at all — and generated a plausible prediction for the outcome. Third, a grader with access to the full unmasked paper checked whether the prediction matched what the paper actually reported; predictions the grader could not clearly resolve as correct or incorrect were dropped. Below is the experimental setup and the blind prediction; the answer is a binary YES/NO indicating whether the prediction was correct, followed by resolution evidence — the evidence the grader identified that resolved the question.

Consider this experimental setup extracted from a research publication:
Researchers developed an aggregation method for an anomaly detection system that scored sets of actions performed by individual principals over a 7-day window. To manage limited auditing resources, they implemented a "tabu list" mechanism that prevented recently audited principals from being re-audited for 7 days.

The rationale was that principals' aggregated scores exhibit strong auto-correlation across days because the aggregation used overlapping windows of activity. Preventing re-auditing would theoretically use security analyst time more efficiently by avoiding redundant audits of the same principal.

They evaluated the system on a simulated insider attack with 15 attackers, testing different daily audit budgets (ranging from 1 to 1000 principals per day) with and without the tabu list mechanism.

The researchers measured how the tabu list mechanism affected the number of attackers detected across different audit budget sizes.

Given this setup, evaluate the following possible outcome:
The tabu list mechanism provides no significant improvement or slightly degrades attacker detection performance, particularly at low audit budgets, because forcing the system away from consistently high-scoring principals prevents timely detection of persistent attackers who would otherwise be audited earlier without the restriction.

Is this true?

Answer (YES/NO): NO